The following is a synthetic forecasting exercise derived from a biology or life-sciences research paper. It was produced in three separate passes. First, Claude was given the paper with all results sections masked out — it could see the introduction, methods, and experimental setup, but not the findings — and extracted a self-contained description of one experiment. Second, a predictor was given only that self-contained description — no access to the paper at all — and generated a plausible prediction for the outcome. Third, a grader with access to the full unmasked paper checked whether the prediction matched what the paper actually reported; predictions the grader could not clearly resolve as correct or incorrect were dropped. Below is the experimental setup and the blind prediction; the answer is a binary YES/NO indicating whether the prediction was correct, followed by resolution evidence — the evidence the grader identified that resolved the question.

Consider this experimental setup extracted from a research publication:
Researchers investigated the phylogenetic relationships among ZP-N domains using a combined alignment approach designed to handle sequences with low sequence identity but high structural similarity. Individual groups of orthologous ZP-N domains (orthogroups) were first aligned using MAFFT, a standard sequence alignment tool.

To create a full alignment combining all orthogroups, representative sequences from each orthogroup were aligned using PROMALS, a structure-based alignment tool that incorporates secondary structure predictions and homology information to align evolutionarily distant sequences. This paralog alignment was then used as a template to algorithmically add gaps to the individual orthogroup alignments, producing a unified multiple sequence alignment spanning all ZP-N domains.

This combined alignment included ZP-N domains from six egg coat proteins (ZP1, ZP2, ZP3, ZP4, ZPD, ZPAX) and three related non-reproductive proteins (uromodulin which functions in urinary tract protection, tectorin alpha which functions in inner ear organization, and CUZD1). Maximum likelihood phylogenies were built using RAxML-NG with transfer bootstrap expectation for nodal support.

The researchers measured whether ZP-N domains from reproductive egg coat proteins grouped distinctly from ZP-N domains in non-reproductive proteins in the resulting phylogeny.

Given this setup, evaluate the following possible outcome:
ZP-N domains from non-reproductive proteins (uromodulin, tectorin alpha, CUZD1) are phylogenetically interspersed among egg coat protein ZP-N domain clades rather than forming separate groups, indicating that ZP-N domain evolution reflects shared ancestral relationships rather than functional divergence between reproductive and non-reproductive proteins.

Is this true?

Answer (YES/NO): YES